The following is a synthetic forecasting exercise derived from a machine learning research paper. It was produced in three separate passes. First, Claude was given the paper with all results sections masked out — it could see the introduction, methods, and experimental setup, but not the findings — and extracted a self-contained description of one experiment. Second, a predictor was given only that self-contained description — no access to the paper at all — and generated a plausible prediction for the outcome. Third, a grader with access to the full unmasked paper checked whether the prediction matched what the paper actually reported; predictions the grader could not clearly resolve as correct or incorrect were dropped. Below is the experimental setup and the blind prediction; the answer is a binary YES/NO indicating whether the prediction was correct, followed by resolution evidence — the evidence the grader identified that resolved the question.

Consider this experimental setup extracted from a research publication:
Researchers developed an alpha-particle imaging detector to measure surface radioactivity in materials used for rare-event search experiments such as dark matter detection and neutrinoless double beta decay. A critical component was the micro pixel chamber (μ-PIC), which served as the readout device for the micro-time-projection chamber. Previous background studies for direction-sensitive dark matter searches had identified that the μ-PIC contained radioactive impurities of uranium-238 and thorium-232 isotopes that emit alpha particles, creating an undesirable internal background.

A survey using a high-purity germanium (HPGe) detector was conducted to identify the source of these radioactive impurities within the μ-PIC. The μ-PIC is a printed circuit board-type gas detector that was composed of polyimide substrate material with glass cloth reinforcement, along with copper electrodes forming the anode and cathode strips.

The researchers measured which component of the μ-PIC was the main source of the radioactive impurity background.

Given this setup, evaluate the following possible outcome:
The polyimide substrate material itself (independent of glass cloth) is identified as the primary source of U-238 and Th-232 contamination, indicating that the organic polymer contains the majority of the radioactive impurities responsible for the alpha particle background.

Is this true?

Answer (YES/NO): NO